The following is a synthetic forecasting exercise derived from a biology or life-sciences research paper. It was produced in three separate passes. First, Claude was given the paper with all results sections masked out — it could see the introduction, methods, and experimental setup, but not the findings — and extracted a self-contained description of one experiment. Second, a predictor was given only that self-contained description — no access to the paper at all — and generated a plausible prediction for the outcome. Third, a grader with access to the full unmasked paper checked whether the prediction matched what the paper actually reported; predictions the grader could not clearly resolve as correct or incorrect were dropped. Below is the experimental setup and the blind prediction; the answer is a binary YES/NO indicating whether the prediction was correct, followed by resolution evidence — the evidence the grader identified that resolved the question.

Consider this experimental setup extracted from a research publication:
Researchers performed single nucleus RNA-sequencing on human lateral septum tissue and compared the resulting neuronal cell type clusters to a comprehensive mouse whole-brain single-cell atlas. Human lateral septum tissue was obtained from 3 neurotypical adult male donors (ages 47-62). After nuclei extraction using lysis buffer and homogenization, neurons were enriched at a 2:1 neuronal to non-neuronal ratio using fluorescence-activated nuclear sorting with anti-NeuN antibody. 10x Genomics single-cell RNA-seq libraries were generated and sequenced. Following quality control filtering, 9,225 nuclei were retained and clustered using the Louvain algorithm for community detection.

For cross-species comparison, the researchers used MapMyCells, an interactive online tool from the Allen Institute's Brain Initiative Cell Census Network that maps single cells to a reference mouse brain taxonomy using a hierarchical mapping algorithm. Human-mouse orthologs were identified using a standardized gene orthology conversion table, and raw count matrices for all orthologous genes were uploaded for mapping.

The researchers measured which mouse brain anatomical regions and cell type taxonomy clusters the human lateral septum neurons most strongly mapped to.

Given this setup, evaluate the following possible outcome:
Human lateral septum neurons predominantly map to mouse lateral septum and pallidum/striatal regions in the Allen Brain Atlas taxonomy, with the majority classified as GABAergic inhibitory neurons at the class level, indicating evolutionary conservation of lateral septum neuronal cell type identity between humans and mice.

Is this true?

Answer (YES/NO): YES